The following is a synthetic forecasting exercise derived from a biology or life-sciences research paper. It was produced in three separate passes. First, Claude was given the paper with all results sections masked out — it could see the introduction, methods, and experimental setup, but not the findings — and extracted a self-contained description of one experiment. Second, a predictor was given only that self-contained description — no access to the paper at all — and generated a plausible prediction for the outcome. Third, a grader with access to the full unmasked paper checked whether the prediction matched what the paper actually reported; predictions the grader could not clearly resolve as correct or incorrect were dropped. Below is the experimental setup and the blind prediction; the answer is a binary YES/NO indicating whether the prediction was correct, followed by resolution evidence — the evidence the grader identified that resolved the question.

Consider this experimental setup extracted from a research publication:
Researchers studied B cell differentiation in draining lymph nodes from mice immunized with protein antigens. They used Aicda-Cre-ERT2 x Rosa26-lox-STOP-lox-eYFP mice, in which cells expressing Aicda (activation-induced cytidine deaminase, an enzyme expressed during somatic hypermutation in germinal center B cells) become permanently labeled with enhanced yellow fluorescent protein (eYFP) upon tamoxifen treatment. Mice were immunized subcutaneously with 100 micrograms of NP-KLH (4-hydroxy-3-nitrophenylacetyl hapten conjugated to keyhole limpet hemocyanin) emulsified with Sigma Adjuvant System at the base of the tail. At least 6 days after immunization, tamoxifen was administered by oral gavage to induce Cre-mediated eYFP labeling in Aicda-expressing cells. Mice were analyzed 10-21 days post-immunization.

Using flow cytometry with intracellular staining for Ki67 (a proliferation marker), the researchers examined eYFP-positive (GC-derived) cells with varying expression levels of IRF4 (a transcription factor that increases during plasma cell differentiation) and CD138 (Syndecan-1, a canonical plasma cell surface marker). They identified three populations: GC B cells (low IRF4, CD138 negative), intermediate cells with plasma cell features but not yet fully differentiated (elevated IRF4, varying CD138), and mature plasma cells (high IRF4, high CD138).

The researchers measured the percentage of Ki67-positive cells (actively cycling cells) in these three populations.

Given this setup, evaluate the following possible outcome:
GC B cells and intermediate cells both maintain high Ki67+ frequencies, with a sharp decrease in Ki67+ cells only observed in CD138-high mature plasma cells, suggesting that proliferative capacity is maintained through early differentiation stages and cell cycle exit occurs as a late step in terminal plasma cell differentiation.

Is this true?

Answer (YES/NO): YES